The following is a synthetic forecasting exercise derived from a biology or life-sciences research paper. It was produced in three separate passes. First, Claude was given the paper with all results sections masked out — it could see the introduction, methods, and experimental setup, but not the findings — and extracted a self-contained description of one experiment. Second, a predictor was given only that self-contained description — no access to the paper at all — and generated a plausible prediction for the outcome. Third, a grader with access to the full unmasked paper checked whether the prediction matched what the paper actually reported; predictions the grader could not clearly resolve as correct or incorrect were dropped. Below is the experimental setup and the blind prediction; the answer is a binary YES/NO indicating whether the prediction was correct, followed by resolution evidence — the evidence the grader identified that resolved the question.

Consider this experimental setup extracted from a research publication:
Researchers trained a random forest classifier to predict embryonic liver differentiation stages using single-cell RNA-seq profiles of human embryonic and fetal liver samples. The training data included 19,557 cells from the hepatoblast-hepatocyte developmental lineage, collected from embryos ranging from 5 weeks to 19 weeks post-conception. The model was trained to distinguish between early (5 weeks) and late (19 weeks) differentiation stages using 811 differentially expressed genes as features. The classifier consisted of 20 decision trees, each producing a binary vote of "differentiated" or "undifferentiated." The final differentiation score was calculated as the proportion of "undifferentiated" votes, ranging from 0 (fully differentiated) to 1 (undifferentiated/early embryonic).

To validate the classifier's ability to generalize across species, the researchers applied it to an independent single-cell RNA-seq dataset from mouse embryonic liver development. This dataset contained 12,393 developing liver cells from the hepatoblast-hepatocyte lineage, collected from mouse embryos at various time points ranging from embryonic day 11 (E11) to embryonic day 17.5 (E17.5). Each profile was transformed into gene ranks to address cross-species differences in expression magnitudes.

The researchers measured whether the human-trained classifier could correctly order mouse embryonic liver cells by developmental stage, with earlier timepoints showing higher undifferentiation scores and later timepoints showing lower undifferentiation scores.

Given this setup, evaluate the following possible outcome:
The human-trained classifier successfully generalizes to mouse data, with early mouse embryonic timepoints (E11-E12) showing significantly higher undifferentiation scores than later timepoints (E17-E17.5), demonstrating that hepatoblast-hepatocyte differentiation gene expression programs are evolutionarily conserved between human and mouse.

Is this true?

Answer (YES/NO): YES